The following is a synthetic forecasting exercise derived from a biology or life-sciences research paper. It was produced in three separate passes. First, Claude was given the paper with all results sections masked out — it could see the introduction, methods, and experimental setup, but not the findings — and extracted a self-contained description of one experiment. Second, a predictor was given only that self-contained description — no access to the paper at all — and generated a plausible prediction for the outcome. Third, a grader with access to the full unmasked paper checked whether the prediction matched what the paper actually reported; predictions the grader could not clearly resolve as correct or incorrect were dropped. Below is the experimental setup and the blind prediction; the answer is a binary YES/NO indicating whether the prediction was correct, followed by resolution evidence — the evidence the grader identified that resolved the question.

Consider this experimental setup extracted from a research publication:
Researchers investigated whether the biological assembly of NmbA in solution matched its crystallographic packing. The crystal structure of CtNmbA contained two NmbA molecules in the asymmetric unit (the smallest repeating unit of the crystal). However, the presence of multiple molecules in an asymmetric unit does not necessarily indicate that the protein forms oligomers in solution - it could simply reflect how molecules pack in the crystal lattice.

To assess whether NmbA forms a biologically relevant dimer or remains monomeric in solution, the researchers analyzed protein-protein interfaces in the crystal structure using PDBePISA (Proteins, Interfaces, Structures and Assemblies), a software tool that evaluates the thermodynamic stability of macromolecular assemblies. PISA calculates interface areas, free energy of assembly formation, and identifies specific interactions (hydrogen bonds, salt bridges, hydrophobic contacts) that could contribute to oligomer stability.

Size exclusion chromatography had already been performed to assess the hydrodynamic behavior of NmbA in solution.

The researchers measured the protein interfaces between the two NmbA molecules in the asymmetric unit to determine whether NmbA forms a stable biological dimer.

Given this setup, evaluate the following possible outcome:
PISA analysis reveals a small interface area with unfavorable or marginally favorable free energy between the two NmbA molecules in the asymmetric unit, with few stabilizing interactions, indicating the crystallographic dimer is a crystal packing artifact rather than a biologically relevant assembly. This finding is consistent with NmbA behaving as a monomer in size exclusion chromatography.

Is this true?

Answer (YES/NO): YES